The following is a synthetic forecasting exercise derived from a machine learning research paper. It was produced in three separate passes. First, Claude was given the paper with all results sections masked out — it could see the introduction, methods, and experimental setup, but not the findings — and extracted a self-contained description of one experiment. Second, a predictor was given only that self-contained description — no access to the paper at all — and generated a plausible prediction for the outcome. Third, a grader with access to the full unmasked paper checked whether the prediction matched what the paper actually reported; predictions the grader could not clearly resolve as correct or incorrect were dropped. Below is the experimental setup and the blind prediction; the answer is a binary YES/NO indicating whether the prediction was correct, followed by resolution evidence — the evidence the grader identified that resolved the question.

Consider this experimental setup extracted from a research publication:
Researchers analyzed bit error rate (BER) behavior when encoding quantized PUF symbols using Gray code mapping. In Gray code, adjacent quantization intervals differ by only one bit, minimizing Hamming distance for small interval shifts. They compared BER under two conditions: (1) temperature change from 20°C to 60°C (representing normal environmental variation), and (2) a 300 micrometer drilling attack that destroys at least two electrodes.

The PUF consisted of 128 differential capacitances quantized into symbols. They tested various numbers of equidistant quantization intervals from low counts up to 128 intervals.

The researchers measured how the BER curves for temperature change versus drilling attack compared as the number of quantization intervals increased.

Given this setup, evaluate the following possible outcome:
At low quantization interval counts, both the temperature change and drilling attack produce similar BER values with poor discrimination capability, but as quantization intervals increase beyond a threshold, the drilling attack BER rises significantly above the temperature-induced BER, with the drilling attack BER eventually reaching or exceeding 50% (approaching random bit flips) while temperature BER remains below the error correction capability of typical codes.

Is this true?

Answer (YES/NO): NO